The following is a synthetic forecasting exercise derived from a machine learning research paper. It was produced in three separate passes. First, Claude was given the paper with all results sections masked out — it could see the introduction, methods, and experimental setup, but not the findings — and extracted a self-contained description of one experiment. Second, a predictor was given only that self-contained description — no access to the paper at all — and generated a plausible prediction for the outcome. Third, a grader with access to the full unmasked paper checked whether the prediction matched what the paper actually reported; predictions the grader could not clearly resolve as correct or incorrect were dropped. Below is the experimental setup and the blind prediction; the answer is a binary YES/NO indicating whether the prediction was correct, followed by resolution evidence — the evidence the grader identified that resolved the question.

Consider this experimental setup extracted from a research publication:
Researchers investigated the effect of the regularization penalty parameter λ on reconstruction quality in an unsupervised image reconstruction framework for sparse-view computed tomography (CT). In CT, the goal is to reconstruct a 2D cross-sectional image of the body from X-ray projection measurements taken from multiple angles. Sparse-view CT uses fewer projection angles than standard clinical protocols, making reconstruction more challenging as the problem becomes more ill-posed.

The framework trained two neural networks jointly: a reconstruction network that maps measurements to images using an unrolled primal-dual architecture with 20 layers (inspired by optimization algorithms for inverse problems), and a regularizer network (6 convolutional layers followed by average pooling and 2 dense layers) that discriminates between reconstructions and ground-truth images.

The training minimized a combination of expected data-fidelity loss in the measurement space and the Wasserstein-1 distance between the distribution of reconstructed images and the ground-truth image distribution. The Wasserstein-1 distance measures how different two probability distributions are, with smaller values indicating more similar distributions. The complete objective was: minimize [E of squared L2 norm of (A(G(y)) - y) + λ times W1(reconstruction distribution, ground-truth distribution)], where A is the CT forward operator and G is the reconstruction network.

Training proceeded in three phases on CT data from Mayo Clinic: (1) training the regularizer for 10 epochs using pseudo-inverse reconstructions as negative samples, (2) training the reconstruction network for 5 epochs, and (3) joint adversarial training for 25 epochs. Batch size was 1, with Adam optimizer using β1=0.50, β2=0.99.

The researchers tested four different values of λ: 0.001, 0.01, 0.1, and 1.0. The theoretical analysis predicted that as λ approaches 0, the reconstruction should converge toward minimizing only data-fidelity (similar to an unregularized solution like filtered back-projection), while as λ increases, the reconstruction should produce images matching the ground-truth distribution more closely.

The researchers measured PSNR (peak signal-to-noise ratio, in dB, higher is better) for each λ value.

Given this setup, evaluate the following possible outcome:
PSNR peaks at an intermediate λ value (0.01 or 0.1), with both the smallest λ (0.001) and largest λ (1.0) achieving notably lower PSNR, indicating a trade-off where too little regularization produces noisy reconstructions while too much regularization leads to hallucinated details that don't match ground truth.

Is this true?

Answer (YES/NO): YES